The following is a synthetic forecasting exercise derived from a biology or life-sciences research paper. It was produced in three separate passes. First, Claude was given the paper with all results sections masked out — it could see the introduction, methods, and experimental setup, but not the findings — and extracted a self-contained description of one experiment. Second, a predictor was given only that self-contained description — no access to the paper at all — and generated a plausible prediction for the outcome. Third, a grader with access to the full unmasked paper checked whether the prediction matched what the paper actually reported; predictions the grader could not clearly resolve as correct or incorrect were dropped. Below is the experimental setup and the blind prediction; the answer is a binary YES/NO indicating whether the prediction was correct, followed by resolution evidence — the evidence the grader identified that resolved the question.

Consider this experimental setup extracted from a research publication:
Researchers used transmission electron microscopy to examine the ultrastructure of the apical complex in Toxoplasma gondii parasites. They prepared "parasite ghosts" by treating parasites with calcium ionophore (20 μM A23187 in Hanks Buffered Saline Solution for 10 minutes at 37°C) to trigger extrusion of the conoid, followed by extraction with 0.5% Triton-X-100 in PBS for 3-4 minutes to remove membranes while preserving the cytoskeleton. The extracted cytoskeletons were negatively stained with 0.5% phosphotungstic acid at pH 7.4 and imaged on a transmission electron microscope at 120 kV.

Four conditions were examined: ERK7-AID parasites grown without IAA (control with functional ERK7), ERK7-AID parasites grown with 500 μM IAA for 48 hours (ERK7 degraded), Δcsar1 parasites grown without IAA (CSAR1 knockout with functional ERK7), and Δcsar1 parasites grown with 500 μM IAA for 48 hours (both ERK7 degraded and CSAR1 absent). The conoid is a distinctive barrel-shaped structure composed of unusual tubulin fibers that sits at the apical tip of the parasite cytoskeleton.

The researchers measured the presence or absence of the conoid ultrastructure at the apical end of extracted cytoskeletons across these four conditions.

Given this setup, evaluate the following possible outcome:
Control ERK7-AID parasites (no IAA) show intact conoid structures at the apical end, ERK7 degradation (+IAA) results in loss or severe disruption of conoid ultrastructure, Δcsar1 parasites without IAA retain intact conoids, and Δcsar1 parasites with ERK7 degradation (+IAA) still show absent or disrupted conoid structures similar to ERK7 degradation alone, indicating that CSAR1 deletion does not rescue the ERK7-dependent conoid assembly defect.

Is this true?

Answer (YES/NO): NO